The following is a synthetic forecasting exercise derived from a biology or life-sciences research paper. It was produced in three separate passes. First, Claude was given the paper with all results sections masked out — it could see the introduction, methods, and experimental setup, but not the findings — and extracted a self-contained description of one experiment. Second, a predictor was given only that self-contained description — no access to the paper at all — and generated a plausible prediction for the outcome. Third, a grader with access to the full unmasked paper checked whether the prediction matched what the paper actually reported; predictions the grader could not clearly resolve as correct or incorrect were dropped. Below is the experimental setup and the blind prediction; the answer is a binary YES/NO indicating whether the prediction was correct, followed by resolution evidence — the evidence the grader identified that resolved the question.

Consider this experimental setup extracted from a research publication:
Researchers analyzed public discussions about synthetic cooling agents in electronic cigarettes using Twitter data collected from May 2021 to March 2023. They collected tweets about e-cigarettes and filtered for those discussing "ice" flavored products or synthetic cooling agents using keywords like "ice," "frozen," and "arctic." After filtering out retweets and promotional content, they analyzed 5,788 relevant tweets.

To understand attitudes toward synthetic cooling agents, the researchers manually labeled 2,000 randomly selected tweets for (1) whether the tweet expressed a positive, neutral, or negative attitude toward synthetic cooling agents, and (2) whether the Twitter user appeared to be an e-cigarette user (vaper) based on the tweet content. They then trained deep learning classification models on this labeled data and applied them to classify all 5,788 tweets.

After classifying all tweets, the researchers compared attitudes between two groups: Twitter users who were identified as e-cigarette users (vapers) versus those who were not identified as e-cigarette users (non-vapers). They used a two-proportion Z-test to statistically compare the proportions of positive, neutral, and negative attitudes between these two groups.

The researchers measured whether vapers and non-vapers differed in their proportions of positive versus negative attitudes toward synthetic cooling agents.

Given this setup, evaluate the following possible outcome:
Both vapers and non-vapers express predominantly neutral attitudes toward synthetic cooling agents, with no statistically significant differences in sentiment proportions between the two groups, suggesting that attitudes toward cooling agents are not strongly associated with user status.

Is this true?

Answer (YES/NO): NO